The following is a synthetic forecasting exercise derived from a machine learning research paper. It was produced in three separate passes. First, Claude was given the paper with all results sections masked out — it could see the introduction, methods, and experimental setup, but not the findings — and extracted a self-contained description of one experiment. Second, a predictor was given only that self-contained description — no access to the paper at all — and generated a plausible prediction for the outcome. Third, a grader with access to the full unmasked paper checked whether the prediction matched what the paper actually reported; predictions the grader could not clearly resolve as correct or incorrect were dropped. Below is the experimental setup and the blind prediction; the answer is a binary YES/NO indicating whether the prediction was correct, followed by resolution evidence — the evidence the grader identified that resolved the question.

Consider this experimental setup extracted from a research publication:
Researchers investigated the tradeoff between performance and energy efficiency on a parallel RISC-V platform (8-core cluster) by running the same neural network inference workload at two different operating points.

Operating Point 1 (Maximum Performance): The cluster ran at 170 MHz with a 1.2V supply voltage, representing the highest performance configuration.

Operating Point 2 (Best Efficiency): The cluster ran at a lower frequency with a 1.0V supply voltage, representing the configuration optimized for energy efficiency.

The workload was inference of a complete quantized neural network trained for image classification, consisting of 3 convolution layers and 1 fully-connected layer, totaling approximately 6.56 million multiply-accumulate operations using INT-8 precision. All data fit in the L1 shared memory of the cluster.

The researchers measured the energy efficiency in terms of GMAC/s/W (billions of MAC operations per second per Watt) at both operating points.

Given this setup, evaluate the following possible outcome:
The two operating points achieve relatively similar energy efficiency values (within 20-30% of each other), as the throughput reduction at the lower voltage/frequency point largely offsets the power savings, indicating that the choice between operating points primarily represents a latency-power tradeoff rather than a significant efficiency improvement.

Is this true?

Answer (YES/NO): NO